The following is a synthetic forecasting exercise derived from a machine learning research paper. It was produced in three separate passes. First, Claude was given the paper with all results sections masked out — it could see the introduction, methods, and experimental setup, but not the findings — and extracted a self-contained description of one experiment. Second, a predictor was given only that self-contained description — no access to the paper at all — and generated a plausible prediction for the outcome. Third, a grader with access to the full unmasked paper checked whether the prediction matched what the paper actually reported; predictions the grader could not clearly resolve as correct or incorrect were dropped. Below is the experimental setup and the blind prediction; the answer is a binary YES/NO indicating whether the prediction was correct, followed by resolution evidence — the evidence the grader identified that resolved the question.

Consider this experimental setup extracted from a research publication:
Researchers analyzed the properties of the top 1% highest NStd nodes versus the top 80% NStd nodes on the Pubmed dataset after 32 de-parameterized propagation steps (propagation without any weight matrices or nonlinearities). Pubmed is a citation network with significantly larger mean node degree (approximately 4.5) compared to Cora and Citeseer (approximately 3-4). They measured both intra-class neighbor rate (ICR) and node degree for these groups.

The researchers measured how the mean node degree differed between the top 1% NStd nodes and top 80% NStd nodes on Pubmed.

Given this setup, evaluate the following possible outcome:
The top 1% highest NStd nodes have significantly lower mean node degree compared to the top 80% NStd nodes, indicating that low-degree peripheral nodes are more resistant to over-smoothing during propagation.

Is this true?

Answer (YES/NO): NO